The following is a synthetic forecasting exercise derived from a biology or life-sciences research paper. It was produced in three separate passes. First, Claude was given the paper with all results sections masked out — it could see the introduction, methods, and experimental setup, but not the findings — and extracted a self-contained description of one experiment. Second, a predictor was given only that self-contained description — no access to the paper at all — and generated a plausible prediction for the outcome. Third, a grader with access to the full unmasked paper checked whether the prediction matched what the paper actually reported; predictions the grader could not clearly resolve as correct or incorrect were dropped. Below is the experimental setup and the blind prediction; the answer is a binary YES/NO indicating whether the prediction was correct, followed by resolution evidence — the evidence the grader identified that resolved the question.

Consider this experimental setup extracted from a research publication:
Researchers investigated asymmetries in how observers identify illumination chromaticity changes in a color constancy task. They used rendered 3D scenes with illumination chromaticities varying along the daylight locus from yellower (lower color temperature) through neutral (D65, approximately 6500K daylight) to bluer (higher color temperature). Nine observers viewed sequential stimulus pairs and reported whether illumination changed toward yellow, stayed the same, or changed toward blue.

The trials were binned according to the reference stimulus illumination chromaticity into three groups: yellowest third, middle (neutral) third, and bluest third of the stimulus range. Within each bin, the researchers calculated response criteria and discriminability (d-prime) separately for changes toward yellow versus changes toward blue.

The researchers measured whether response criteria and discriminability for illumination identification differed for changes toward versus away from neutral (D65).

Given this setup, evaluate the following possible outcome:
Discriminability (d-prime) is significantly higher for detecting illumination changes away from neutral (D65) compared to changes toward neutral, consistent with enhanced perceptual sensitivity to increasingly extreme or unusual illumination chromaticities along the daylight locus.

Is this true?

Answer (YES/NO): YES